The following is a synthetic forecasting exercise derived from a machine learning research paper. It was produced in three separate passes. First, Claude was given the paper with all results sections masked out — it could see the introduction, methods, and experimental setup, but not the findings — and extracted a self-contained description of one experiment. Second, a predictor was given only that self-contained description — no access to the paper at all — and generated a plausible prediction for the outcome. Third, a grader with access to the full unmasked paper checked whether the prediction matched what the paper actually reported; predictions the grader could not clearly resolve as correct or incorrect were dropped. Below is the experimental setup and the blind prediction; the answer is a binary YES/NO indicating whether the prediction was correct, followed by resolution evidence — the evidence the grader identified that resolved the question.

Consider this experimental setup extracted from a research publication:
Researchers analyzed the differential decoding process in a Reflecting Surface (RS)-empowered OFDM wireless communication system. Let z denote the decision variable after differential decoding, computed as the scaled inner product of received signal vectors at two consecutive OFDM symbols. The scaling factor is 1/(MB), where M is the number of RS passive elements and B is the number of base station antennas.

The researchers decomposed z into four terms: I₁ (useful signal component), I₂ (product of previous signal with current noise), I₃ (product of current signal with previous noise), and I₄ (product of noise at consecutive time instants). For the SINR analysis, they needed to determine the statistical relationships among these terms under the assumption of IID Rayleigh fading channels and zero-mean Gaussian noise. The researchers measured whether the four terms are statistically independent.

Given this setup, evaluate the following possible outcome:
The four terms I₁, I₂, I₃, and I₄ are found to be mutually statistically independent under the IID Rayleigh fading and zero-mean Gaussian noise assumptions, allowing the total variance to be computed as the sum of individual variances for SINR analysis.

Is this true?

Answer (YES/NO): YES